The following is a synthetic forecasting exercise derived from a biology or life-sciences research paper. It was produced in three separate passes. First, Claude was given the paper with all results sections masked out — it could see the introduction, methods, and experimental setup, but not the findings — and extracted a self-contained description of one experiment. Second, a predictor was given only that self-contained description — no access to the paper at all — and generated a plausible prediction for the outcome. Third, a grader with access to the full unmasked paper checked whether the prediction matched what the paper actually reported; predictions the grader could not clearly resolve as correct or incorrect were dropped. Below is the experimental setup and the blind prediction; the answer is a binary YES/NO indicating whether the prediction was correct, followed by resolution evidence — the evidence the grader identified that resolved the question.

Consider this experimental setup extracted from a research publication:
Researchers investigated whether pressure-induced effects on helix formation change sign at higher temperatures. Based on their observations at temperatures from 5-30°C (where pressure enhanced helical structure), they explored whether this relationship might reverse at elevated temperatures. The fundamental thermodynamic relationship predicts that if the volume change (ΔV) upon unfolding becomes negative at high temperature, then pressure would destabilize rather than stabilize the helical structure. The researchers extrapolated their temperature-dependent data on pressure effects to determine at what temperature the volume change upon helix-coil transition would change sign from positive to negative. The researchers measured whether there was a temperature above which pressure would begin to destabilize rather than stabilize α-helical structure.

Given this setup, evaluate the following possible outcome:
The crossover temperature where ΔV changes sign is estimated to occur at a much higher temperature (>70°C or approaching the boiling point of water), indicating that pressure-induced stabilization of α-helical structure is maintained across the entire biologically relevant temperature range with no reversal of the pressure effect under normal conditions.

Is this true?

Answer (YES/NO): NO